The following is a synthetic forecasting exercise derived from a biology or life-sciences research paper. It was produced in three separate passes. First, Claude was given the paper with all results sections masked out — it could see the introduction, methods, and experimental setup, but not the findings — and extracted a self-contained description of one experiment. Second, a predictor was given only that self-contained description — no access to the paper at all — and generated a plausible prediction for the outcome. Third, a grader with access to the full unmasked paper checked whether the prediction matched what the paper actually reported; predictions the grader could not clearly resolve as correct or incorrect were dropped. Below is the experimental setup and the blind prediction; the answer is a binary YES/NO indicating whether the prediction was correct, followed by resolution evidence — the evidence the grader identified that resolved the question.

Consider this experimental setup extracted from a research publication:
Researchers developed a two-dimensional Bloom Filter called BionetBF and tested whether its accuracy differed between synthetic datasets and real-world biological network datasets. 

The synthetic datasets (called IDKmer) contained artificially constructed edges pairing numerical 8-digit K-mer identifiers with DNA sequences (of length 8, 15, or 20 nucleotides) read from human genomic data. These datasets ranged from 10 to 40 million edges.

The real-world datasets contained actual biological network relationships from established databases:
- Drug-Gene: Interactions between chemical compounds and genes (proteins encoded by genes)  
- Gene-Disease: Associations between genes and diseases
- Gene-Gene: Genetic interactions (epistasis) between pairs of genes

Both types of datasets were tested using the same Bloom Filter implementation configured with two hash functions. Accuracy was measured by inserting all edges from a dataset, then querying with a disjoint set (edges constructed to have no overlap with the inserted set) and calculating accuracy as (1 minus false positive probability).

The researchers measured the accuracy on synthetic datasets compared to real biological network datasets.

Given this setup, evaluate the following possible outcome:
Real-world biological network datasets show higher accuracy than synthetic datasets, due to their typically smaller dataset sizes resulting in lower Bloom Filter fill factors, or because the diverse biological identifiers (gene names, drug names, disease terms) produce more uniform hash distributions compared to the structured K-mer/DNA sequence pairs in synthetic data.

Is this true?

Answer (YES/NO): NO